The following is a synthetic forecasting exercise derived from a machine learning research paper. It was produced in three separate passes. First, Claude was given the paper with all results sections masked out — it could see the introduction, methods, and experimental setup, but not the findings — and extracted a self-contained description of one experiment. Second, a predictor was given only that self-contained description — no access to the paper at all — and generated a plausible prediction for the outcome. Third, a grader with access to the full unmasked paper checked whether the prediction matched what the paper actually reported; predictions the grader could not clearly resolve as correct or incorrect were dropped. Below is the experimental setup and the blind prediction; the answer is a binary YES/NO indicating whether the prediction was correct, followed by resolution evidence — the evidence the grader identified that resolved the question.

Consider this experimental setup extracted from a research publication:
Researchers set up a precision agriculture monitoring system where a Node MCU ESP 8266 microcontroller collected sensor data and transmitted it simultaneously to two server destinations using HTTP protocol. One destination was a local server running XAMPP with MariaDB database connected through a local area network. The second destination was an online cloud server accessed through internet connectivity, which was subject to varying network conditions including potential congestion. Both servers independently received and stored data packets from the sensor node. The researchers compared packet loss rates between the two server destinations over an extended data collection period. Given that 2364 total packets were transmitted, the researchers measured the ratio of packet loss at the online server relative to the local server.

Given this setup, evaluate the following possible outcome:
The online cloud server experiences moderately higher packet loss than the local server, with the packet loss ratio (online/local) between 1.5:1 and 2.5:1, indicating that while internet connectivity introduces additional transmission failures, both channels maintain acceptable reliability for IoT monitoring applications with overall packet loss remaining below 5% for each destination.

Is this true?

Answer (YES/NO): NO